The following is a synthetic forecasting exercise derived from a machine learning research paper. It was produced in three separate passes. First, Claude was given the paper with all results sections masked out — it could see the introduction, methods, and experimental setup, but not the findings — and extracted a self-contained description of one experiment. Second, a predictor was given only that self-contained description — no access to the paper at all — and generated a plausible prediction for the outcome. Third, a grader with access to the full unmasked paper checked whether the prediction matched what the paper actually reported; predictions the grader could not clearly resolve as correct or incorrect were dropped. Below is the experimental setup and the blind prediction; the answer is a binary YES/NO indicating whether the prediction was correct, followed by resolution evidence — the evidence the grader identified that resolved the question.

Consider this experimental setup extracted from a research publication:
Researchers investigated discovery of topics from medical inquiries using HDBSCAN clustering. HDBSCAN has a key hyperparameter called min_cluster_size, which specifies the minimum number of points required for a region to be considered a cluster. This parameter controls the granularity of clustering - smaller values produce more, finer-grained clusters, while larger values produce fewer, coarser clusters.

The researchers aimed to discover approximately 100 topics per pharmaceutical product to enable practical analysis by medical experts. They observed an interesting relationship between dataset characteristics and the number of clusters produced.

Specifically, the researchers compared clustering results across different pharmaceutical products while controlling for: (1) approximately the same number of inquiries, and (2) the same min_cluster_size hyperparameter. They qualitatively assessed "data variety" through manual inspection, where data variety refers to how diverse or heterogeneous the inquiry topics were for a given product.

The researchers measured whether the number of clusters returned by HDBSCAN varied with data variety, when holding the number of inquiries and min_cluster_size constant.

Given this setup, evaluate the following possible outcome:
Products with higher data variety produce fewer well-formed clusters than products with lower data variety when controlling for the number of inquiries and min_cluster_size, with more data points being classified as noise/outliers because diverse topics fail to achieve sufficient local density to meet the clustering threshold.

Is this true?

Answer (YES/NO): NO